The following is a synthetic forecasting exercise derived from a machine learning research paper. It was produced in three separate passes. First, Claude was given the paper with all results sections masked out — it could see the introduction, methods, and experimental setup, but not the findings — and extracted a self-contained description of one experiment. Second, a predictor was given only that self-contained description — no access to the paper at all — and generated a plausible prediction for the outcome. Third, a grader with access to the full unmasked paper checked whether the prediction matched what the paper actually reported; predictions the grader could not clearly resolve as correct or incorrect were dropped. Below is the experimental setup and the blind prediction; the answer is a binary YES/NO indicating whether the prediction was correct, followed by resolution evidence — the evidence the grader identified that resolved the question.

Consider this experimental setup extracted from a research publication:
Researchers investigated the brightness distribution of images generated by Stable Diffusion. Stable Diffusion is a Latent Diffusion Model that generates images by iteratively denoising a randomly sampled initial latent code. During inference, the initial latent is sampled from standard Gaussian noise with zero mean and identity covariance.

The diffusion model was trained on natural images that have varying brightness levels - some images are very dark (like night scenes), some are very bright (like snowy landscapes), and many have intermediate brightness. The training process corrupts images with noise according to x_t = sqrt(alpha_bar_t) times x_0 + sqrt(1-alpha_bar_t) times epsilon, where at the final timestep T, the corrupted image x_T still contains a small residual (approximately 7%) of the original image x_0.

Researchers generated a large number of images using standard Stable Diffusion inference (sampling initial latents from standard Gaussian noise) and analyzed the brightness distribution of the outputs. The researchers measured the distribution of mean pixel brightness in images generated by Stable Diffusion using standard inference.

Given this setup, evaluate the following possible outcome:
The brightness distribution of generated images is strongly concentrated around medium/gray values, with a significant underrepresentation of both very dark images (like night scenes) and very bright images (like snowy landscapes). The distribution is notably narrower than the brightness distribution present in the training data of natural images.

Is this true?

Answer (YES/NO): YES